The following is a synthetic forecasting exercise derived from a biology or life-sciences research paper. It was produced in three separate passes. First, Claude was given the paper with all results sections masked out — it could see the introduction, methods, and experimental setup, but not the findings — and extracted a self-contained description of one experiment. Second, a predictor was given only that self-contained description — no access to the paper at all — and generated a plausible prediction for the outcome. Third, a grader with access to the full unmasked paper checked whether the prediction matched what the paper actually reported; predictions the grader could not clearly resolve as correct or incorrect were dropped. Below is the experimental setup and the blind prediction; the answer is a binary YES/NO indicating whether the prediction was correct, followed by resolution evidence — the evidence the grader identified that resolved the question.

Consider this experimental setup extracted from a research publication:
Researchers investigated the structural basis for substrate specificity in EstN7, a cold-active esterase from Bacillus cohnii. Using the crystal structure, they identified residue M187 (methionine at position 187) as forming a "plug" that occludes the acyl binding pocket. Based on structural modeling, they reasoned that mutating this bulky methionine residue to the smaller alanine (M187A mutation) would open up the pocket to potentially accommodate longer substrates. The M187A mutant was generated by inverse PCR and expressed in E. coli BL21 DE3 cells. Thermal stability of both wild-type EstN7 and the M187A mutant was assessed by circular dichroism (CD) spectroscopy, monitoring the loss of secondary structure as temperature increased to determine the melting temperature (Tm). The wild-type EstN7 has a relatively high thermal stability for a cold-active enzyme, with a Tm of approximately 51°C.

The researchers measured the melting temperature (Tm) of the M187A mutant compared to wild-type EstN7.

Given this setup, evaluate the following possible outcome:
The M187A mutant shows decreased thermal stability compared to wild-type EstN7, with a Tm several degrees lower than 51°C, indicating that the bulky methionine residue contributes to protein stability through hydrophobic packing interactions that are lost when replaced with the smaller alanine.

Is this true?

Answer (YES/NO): NO